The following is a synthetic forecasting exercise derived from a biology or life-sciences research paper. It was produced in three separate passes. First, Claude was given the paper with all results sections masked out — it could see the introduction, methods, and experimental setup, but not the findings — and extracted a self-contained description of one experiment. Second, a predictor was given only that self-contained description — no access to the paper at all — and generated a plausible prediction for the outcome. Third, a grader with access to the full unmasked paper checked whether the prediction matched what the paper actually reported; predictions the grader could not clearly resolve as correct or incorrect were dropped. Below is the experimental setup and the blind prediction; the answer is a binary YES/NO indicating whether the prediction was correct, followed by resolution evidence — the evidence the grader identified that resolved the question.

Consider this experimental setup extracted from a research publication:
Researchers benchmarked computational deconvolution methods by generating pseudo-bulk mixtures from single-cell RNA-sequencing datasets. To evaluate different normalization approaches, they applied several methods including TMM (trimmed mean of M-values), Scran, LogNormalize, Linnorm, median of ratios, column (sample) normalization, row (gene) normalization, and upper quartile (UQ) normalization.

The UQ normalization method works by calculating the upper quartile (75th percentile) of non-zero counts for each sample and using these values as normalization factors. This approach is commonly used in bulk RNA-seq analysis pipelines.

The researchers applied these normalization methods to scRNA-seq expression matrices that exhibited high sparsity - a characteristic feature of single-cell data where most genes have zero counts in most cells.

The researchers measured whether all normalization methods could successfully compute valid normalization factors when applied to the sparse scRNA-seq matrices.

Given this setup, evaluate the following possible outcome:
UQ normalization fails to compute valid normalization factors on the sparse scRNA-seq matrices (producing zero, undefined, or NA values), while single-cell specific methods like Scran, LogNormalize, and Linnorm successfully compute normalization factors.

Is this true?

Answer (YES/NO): YES